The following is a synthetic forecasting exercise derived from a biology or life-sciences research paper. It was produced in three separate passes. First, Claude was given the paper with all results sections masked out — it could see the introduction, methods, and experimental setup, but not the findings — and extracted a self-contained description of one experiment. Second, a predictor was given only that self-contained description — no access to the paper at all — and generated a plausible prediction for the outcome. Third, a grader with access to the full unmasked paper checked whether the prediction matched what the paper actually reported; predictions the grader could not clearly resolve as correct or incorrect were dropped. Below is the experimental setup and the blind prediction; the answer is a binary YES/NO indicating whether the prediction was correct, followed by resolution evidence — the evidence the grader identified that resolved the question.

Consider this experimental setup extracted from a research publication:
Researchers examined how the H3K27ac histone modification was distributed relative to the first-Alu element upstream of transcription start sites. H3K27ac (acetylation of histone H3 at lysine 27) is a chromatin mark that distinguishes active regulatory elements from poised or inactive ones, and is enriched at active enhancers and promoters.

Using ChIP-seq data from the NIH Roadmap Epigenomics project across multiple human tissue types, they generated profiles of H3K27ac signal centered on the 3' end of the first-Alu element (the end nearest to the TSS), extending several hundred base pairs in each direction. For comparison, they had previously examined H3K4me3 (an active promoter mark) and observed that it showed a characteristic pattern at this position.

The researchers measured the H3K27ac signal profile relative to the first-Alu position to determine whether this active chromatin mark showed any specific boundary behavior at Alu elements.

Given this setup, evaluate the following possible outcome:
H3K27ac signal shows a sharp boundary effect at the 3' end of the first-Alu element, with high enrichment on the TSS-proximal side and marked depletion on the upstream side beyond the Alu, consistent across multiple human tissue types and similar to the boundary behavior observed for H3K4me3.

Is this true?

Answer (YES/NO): NO